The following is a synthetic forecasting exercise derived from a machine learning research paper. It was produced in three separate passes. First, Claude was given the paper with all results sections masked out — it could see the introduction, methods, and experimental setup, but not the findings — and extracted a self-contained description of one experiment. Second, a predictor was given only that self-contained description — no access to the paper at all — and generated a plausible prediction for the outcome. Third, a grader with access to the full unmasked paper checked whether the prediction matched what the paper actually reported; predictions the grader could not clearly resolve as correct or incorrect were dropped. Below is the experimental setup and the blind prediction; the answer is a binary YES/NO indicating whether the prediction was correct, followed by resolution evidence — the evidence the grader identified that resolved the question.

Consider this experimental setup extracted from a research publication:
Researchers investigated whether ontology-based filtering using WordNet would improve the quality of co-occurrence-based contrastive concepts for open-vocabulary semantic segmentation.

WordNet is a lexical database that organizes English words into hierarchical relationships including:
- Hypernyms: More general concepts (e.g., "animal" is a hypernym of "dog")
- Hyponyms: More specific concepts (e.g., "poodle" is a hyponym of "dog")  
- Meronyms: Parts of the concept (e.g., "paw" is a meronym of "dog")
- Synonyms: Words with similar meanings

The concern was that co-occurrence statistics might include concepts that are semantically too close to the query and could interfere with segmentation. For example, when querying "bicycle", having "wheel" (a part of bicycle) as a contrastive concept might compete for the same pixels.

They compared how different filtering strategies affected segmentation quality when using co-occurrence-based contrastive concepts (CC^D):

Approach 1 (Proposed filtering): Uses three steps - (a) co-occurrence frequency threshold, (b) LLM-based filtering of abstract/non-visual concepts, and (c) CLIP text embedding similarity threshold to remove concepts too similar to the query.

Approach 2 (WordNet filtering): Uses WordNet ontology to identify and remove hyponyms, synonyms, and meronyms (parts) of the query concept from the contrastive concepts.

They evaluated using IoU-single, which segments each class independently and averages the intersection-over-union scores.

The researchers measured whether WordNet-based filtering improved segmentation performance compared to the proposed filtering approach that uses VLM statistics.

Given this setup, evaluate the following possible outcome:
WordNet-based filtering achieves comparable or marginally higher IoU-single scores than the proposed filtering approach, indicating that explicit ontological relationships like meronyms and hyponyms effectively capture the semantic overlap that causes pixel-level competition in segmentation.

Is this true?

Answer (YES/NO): NO